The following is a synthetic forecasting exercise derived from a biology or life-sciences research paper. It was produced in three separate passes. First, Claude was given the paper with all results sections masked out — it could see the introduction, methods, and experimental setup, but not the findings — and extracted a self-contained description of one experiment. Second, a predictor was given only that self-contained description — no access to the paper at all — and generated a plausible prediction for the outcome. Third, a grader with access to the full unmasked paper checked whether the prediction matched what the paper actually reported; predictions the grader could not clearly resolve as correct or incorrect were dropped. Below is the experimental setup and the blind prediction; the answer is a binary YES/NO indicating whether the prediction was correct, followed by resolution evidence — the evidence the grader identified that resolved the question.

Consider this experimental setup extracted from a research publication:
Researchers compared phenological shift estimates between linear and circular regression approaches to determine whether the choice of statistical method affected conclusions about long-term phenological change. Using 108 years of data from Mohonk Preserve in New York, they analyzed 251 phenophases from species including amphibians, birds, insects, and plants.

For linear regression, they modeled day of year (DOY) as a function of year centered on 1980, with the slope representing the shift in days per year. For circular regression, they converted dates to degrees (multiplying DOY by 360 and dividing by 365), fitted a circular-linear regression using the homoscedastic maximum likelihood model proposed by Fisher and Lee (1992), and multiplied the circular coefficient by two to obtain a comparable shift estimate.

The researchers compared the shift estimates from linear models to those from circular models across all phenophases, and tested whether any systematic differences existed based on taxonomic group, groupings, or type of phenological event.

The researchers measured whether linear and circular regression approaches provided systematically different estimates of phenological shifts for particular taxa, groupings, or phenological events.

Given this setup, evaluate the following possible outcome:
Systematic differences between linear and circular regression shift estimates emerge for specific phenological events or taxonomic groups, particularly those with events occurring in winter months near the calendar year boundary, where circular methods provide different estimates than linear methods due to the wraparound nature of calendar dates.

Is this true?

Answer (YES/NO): NO